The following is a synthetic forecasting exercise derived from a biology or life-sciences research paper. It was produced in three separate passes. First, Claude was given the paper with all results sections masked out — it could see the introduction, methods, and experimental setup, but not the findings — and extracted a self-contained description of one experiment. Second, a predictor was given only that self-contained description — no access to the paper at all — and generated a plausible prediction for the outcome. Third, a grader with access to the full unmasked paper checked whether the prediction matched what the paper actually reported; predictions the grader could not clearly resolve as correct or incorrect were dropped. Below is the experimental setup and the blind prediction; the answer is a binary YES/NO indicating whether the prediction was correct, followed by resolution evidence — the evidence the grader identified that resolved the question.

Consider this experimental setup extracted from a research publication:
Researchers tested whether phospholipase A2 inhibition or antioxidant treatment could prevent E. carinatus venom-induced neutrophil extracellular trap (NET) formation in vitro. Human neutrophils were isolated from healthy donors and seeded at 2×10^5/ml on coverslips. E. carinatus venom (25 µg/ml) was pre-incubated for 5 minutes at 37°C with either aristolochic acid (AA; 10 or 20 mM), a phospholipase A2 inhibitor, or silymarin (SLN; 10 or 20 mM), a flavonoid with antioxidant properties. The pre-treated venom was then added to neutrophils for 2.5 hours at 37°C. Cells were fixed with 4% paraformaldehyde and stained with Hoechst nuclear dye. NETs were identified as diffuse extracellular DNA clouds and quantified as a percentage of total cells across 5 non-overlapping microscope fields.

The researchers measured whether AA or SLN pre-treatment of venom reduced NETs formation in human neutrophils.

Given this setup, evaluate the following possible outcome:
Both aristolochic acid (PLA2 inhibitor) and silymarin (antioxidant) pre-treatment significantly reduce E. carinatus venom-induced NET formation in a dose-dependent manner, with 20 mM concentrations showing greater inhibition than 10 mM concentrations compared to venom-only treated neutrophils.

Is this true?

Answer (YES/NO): NO